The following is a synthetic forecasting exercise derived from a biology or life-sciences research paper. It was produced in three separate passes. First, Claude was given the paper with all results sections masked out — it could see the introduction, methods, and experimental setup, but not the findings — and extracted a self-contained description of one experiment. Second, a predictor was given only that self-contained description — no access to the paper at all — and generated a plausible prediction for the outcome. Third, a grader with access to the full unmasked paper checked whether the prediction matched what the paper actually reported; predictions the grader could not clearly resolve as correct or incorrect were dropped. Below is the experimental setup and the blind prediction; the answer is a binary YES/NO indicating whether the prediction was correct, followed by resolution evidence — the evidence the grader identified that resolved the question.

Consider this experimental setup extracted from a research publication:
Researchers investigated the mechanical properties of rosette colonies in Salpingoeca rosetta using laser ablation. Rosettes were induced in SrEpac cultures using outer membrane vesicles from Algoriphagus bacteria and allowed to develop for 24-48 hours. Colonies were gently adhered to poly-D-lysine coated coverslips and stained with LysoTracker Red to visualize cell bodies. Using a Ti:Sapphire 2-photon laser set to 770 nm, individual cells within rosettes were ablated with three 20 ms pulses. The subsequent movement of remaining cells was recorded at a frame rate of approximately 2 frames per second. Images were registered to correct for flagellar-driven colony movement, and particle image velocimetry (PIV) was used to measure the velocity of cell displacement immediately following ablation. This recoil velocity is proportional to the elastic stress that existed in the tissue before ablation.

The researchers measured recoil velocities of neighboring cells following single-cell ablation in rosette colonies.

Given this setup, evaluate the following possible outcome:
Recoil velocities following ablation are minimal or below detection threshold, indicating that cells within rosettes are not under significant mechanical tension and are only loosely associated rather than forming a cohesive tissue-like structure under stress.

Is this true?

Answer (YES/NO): NO